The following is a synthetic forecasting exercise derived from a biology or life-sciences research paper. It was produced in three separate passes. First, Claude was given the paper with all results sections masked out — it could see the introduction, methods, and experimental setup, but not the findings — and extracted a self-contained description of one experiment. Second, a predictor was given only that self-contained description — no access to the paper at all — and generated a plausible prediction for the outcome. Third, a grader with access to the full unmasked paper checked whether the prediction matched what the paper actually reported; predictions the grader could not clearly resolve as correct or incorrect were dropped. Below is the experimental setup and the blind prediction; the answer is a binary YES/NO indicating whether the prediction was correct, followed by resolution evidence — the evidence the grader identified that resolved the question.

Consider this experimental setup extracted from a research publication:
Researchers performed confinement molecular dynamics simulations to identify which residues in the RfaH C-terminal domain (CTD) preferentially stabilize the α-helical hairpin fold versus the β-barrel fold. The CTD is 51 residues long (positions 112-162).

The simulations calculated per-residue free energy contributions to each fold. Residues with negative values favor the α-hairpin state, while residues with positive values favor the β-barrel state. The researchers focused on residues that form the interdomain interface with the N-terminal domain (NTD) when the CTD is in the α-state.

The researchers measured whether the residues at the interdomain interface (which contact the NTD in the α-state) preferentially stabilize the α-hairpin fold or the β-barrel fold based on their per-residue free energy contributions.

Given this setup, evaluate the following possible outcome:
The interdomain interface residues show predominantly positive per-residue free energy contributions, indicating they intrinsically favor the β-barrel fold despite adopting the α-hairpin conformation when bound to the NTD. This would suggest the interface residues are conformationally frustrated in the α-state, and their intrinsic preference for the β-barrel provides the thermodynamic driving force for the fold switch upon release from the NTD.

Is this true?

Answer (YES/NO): NO